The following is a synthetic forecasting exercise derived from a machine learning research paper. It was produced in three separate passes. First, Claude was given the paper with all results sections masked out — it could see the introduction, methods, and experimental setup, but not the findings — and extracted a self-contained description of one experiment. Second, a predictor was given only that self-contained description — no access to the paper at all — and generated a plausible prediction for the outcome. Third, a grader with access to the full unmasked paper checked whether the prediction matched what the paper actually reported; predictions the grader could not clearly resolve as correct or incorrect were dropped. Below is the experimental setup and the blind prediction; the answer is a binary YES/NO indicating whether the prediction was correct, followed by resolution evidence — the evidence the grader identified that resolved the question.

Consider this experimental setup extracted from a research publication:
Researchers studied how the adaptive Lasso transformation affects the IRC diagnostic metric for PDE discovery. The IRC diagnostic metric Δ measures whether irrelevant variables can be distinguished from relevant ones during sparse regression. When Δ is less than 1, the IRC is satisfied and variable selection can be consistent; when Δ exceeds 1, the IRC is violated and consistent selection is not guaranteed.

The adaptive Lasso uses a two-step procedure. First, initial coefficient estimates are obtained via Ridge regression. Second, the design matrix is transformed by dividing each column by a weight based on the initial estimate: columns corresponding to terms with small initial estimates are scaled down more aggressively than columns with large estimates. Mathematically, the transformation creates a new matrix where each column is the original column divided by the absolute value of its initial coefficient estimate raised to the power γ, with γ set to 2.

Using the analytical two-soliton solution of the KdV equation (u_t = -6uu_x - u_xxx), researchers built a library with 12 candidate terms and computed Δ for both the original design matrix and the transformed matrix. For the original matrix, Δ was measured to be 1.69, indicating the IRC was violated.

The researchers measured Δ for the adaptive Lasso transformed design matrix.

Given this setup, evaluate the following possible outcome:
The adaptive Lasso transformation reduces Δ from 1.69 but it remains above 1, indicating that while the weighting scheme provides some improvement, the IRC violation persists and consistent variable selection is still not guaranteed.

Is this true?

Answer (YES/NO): NO